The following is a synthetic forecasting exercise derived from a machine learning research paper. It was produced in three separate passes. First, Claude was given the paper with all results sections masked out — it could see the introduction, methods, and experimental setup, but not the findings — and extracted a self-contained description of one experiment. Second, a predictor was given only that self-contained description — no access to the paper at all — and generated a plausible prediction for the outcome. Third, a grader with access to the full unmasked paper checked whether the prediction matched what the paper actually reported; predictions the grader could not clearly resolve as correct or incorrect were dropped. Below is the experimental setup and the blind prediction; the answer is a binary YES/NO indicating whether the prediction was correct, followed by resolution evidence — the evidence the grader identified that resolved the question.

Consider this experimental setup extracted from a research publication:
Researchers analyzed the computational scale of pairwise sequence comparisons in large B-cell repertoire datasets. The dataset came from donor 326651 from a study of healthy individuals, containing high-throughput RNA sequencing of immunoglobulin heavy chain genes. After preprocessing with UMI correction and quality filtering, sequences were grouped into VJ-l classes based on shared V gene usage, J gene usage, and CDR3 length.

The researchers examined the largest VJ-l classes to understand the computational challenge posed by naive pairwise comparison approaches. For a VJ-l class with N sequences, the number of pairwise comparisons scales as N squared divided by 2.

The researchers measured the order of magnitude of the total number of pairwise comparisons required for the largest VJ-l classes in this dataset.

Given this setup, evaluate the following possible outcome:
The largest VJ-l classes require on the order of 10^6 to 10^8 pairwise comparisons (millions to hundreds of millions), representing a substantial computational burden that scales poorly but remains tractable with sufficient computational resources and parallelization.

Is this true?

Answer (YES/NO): NO